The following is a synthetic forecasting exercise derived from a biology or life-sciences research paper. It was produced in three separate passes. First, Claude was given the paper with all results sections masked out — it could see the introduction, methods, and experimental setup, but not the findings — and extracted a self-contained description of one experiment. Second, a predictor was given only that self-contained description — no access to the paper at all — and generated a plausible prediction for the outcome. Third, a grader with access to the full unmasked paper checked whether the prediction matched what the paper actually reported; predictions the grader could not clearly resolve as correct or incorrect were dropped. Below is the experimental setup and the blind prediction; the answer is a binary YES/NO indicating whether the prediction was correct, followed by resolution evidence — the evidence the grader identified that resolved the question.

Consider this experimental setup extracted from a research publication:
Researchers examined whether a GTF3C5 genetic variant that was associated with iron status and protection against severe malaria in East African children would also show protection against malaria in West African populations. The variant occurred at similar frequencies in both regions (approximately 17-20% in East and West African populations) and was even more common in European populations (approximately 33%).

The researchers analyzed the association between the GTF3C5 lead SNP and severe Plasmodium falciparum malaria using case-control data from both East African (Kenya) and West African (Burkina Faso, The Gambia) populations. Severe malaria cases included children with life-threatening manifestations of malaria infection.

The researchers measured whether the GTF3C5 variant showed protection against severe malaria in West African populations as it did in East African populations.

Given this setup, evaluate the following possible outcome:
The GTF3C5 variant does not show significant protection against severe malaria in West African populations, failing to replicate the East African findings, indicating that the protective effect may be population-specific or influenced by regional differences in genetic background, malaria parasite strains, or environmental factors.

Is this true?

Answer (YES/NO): YES